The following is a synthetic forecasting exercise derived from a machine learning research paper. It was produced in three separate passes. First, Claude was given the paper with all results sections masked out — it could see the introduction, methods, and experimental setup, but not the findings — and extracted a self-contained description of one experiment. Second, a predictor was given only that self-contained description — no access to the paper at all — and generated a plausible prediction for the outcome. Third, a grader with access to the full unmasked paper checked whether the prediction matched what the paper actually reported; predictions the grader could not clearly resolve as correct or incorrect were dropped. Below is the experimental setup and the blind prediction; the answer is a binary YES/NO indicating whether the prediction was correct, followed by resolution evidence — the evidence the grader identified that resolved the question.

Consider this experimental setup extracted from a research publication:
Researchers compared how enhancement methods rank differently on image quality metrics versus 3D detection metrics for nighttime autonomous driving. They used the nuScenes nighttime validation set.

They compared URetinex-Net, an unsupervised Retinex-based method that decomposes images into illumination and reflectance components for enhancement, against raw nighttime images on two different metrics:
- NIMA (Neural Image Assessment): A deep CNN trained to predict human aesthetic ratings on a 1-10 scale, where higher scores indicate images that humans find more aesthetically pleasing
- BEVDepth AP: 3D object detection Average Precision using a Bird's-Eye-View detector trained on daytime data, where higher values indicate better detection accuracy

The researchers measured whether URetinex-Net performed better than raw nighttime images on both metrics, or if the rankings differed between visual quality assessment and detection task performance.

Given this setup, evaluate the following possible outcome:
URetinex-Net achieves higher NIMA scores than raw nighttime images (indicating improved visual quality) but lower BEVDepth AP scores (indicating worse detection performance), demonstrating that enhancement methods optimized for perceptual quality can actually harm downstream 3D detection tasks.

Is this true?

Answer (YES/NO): YES